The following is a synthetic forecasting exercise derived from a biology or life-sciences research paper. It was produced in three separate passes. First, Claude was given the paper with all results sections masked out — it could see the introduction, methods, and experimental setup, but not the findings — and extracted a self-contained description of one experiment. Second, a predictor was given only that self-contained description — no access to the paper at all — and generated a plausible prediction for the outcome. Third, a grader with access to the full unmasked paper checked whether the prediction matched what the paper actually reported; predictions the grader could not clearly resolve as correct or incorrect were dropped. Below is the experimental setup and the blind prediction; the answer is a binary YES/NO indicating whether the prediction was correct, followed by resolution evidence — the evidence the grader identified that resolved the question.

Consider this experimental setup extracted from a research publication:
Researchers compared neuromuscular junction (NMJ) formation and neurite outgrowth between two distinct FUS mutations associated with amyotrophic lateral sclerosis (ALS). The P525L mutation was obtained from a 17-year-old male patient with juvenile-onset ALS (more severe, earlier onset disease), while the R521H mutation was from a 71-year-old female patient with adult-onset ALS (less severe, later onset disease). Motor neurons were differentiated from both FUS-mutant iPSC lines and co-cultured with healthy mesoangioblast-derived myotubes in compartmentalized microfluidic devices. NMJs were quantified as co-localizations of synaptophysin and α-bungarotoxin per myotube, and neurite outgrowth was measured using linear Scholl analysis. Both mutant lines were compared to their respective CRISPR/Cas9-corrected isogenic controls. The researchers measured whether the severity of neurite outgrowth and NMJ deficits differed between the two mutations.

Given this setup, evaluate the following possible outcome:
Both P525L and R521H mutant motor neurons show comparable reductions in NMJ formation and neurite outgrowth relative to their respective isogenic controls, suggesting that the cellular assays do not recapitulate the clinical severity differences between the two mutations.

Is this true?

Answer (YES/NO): NO